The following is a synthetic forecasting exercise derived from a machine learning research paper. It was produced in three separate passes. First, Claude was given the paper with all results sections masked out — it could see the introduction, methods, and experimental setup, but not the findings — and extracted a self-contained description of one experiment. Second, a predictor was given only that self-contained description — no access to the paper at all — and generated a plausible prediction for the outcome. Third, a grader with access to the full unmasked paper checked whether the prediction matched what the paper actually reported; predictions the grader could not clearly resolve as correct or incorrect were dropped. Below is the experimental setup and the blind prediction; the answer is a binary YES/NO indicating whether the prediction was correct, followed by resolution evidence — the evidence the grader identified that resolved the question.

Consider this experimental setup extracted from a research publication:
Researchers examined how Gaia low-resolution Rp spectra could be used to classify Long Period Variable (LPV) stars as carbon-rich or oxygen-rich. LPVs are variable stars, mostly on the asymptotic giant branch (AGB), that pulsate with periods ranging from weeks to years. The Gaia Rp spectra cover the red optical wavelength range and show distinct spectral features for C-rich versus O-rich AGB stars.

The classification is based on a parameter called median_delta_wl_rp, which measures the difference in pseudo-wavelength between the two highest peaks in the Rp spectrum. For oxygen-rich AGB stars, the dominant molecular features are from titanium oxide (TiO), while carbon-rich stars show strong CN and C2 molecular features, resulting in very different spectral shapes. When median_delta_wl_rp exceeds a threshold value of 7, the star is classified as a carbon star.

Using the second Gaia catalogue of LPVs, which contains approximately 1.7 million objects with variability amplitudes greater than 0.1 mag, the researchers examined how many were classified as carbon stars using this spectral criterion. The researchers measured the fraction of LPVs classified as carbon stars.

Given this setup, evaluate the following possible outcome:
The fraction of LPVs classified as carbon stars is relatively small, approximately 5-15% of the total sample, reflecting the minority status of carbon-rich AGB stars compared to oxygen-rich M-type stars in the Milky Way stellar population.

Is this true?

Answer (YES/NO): NO